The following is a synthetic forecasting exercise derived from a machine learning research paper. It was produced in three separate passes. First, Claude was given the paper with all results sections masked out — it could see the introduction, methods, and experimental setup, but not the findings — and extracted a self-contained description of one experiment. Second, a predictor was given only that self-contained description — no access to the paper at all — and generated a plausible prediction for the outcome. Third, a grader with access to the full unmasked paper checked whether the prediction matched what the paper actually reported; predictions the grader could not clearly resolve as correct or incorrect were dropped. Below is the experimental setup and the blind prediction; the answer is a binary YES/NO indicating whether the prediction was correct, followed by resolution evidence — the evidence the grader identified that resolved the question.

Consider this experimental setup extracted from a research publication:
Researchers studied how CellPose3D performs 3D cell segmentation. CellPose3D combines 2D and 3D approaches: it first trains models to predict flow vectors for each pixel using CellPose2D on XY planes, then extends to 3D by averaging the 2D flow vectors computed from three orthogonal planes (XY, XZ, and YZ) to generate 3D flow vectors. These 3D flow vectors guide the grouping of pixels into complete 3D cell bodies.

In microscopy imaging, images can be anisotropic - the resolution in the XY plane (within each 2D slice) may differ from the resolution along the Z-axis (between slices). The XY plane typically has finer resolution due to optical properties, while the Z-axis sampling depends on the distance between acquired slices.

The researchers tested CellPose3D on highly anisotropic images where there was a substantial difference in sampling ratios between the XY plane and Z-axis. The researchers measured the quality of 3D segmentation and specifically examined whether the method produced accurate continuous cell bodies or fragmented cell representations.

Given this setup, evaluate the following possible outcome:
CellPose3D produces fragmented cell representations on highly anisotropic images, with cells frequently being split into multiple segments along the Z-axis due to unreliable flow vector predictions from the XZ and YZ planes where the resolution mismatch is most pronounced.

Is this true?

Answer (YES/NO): YES